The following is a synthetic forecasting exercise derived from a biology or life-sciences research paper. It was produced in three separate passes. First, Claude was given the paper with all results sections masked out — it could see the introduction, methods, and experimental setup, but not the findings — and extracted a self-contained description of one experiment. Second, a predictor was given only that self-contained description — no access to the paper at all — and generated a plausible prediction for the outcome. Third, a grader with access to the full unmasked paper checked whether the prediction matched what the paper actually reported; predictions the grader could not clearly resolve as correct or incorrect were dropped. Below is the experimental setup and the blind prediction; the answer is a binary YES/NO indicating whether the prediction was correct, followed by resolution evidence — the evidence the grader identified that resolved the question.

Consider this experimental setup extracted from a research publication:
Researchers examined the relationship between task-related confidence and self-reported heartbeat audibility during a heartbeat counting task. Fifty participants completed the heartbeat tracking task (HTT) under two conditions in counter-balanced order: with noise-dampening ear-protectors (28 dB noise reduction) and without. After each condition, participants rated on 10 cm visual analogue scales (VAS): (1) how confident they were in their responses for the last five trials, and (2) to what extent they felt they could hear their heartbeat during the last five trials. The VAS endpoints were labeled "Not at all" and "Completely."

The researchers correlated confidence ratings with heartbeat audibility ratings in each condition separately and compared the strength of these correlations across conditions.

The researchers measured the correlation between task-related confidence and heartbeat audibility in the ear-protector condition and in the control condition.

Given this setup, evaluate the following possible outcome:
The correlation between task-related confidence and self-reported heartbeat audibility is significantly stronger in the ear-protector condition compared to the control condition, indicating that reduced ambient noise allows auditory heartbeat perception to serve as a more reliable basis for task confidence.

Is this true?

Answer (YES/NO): YES